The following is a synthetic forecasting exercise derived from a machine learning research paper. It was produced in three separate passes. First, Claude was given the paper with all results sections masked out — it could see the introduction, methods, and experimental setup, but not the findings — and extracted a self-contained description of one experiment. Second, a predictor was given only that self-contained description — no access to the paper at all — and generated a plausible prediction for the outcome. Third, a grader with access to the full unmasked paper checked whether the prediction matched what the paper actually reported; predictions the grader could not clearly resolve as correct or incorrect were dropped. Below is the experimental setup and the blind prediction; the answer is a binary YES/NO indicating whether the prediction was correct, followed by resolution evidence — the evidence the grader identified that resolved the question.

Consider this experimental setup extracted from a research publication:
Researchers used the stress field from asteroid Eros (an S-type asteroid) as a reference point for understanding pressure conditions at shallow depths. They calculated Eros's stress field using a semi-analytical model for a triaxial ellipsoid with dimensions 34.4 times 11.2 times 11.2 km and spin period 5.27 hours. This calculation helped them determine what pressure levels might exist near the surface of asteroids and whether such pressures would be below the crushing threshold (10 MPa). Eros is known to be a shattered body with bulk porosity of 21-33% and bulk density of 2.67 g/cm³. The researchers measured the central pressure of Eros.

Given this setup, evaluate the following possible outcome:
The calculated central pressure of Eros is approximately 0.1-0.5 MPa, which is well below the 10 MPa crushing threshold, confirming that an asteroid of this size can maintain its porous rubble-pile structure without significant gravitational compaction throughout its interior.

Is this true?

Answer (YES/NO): NO